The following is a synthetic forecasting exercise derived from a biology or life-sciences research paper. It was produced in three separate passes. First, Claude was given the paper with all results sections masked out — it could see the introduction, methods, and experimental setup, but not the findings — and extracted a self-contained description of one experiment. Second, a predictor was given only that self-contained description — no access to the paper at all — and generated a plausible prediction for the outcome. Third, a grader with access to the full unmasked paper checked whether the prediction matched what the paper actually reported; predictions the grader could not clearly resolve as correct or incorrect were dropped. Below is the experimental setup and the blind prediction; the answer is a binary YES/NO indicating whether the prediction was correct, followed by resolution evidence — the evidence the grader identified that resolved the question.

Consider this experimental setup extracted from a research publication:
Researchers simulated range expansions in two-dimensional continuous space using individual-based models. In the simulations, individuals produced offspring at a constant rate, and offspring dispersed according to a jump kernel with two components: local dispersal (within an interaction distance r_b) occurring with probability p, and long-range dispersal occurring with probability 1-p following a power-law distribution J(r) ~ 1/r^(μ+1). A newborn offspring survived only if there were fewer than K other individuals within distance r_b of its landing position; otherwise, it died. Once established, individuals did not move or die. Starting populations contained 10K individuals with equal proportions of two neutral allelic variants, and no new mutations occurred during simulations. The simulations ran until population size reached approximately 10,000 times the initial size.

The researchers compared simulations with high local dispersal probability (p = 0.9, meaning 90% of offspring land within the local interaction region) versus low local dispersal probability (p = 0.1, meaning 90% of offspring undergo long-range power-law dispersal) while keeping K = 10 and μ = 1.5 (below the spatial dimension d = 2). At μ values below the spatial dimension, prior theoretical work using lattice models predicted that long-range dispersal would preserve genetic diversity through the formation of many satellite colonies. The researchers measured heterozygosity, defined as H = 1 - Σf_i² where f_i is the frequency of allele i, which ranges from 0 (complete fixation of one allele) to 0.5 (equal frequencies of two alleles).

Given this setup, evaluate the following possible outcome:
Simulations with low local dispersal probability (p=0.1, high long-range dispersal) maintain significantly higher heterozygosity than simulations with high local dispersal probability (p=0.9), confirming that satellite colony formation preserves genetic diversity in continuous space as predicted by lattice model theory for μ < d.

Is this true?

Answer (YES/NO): YES